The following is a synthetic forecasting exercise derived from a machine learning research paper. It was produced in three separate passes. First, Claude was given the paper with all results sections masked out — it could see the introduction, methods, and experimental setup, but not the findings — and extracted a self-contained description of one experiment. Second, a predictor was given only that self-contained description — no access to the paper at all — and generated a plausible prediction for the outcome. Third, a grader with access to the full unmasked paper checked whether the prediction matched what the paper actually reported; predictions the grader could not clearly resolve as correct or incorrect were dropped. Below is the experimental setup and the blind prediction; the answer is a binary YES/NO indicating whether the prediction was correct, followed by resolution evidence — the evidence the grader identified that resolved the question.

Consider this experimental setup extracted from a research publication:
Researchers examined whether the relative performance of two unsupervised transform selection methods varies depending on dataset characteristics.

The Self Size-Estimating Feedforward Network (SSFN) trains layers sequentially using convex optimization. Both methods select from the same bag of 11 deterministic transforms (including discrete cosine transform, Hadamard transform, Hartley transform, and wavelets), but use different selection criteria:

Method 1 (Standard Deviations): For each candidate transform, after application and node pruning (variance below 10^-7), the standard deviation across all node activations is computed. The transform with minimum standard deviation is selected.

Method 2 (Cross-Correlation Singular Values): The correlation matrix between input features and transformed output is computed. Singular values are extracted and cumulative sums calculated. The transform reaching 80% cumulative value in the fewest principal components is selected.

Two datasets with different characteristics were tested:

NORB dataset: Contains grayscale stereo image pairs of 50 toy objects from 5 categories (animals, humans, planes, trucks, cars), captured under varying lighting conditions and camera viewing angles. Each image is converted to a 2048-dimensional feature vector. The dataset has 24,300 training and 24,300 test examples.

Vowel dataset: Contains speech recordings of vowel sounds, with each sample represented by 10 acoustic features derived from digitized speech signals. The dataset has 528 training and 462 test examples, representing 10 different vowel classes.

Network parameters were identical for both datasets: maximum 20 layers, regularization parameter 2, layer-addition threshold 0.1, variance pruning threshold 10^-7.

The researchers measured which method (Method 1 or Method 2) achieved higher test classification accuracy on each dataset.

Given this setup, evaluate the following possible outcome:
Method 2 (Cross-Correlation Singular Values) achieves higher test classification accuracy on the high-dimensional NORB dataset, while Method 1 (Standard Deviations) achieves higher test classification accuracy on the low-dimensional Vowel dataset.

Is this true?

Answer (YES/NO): YES